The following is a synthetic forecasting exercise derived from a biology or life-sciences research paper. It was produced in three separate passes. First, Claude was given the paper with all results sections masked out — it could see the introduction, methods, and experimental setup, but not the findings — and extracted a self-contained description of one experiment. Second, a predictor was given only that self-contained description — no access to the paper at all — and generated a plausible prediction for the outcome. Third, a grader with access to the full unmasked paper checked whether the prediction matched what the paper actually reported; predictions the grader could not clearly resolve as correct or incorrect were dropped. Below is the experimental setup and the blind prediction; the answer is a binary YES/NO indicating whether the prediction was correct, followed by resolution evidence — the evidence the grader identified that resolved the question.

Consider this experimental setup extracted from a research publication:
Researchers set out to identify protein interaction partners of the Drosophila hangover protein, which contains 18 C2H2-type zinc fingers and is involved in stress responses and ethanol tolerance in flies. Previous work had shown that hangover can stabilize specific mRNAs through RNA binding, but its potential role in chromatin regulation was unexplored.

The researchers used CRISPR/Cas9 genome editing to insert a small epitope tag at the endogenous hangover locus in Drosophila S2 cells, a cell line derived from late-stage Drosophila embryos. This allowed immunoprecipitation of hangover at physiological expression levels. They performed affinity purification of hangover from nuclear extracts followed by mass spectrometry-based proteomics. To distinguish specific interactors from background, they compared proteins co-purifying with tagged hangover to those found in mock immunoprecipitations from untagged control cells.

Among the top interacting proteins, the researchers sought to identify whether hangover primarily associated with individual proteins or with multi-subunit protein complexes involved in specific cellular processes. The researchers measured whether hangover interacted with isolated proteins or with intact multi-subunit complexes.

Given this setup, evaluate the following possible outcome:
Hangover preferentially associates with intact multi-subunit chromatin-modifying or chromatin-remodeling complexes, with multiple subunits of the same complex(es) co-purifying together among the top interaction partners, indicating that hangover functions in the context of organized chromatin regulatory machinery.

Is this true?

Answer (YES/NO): YES